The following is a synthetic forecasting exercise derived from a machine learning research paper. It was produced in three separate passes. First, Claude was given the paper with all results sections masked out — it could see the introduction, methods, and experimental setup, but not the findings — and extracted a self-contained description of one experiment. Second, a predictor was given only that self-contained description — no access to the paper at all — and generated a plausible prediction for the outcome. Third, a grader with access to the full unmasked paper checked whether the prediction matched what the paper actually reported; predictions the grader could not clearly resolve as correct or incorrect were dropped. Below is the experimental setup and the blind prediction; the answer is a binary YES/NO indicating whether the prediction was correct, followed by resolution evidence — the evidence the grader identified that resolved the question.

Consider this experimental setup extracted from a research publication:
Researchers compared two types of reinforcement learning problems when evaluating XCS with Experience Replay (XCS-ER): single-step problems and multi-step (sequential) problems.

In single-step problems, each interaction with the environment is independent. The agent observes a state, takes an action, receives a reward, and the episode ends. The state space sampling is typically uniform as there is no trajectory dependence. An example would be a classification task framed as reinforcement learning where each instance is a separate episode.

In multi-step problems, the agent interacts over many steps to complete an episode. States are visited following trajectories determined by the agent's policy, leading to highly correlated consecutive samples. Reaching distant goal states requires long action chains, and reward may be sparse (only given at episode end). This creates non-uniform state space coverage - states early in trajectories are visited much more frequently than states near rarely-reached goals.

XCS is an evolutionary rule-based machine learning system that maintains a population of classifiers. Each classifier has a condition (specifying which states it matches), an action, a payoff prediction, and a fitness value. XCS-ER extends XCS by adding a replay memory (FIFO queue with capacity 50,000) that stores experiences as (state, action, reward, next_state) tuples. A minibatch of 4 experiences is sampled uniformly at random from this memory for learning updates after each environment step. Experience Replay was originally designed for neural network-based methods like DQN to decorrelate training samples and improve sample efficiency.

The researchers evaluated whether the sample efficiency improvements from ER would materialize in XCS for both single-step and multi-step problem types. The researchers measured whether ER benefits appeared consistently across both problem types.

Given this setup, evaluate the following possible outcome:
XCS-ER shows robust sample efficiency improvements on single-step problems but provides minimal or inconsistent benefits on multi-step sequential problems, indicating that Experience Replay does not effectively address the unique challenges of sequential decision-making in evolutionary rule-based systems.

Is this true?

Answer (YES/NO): NO